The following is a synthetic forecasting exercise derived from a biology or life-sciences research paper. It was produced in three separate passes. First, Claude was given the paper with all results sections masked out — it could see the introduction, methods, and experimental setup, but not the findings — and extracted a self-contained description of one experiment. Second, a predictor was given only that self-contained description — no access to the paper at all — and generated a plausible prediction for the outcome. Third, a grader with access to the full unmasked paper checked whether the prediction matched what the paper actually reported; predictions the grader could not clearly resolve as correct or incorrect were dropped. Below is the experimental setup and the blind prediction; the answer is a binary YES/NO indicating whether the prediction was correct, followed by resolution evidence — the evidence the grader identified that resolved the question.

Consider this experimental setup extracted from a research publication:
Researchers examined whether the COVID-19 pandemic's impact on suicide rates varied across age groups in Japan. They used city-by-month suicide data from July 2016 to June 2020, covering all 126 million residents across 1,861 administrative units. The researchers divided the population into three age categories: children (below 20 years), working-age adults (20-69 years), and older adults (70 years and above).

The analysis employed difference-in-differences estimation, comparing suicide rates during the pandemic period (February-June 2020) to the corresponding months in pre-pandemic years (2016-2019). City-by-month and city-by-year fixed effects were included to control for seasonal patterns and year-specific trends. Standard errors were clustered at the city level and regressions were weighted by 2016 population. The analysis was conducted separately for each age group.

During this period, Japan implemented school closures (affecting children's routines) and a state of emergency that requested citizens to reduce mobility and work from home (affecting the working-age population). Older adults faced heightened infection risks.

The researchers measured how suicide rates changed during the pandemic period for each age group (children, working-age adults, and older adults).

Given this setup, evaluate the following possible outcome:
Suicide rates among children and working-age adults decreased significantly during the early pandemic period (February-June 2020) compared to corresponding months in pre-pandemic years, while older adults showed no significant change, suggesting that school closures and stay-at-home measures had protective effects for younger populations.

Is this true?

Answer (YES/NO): NO